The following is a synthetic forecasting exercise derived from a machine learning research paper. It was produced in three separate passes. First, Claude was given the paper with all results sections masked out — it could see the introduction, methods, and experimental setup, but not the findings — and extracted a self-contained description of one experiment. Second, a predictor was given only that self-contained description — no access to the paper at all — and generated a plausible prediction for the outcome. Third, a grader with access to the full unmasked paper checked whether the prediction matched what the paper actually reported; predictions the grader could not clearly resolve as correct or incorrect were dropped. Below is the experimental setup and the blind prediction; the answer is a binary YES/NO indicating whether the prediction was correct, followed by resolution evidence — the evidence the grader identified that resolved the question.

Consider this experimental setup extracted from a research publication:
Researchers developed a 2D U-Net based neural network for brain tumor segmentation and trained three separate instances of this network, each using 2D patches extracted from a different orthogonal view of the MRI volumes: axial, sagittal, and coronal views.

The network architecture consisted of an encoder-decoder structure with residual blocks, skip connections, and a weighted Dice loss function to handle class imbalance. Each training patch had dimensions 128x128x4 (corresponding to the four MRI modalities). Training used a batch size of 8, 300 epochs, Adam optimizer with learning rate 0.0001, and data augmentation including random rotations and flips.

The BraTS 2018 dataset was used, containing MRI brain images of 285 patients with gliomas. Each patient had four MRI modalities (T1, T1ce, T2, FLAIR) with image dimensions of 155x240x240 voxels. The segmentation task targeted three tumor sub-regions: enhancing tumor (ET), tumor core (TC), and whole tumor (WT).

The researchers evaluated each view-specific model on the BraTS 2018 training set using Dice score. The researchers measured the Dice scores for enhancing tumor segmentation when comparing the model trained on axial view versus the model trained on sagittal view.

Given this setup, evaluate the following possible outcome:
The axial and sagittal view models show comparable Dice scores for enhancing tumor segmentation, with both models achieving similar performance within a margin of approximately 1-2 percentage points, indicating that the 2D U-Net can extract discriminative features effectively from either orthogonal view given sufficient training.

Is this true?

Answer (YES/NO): NO